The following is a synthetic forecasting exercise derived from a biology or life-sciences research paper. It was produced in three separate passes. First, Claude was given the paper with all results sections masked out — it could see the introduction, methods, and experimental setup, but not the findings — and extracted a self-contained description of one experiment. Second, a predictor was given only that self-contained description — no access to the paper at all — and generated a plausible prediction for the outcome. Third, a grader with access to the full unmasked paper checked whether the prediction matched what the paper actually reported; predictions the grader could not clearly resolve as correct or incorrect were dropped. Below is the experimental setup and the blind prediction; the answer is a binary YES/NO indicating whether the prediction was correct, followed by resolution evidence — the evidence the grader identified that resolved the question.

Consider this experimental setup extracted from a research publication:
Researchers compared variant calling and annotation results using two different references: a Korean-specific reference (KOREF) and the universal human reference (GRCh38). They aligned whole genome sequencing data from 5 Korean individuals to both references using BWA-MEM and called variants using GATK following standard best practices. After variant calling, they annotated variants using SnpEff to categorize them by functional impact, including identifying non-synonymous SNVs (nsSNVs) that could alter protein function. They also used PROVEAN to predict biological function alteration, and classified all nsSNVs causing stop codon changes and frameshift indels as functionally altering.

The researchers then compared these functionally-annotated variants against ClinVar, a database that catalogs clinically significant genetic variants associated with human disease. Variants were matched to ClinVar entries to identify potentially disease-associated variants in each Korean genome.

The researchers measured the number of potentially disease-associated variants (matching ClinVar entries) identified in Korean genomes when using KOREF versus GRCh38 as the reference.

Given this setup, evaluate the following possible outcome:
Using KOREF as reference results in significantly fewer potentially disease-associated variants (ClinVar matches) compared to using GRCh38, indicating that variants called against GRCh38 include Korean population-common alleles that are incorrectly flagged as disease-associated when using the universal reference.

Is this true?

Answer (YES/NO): YES